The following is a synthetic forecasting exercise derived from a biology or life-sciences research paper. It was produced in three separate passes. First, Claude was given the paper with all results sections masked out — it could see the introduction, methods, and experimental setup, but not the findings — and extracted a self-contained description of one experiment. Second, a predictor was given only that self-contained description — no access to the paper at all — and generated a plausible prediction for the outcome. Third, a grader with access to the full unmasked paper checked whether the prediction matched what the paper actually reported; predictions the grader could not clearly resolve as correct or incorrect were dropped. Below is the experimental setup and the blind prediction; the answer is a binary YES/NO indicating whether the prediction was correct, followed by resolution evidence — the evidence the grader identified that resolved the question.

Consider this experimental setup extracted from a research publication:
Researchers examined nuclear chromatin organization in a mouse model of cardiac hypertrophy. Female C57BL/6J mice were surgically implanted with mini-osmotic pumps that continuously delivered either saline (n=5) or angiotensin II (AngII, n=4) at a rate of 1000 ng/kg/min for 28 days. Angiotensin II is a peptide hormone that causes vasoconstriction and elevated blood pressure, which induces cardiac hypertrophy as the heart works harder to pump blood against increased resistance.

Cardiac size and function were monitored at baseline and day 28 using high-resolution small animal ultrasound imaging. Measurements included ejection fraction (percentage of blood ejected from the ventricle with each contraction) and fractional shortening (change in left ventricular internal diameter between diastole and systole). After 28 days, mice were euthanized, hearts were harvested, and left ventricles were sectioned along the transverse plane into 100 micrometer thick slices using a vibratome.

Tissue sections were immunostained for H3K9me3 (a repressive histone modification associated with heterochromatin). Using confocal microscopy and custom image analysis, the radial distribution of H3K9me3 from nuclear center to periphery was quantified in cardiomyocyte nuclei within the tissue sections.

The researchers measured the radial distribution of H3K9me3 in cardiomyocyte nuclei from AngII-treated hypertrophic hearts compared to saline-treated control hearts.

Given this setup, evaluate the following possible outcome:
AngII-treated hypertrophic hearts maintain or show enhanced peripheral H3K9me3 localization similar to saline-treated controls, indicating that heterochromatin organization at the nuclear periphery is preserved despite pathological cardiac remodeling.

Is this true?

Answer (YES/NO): NO